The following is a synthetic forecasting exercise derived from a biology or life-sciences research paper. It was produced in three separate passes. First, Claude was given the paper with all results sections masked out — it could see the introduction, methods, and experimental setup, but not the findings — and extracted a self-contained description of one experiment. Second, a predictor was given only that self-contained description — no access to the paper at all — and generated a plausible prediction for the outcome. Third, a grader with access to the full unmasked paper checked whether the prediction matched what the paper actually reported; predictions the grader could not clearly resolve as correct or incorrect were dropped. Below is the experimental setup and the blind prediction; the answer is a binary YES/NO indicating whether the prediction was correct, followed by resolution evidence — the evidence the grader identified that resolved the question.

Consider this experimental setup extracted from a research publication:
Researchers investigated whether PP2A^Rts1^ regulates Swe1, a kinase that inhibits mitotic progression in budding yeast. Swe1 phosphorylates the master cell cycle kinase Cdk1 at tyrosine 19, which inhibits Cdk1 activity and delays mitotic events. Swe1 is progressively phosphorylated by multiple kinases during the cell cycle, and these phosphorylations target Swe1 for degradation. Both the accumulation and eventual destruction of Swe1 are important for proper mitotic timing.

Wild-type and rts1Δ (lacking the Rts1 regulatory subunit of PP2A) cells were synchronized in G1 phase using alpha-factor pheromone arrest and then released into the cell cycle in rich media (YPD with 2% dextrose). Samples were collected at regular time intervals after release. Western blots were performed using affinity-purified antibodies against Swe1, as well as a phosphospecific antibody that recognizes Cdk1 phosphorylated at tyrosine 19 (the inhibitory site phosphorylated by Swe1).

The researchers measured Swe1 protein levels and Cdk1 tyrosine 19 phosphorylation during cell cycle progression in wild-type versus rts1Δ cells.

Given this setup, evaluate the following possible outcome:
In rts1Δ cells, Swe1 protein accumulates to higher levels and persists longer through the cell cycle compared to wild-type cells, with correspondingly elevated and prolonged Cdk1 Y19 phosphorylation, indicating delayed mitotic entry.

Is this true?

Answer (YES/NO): NO